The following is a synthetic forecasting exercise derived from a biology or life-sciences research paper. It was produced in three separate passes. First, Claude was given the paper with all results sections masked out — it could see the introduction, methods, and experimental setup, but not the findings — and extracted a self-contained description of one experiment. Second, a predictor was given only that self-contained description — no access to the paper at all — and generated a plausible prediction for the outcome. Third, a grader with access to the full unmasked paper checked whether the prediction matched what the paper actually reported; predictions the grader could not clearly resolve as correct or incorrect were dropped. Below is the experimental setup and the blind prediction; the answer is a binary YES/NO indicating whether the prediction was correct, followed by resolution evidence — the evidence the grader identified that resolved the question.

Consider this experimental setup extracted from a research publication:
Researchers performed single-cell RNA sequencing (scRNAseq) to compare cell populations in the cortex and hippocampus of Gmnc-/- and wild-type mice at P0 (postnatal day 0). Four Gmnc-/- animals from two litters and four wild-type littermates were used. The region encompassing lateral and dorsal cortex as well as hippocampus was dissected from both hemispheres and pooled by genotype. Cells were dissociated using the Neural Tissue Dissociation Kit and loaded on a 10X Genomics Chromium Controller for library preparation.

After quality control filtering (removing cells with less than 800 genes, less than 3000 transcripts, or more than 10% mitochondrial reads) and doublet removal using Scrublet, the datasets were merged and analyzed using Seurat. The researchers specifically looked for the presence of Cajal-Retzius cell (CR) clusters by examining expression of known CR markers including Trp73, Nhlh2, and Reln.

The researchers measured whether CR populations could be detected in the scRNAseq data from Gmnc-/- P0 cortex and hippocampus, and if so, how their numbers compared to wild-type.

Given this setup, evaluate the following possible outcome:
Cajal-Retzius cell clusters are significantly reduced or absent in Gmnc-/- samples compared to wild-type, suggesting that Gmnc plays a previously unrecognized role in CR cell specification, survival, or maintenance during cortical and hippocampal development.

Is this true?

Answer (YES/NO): NO